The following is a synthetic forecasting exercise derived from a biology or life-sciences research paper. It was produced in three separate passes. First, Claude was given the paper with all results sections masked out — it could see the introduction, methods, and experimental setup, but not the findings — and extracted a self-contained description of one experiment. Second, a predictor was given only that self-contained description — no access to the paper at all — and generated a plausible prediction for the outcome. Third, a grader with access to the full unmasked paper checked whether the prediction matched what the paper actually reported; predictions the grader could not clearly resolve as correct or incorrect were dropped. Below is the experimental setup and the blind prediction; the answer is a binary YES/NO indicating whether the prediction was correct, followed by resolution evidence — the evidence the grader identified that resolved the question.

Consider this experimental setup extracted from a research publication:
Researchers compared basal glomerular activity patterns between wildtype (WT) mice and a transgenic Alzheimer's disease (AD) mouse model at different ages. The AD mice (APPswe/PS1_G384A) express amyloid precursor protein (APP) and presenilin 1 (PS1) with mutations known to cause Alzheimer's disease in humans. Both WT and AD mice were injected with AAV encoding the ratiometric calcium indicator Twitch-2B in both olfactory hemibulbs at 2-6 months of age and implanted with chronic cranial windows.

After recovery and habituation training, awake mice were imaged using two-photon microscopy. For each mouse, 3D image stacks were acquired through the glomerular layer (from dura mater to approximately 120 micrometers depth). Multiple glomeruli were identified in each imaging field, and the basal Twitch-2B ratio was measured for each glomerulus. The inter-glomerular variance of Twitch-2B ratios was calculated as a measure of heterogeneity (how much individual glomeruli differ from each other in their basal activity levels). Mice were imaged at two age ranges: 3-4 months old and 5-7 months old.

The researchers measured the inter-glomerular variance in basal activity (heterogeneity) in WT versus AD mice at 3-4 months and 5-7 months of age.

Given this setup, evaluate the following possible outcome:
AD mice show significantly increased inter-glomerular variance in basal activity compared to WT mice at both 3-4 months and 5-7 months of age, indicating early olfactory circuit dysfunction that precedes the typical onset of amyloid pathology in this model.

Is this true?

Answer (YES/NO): NO